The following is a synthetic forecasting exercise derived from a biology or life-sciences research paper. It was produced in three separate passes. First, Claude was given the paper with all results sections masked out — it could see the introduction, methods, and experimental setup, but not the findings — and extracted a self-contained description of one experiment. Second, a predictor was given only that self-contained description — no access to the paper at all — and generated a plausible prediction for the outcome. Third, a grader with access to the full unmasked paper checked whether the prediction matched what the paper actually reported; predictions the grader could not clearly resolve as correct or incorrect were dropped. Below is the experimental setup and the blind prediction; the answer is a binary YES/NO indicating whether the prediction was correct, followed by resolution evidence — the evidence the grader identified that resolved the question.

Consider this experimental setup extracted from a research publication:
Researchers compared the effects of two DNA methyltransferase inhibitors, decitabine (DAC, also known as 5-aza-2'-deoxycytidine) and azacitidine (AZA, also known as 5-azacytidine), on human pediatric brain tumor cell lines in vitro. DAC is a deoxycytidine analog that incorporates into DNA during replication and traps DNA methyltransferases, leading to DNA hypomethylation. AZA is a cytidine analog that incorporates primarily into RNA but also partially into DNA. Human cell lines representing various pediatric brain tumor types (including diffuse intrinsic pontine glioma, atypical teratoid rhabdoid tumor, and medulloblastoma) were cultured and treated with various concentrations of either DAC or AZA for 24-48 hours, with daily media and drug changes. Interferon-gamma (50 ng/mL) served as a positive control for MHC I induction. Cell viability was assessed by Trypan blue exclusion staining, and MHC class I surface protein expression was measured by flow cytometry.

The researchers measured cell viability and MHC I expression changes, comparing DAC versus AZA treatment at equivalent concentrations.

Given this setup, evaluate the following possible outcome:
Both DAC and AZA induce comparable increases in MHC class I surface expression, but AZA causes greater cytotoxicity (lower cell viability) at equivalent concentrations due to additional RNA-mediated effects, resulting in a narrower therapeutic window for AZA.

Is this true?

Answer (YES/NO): NO